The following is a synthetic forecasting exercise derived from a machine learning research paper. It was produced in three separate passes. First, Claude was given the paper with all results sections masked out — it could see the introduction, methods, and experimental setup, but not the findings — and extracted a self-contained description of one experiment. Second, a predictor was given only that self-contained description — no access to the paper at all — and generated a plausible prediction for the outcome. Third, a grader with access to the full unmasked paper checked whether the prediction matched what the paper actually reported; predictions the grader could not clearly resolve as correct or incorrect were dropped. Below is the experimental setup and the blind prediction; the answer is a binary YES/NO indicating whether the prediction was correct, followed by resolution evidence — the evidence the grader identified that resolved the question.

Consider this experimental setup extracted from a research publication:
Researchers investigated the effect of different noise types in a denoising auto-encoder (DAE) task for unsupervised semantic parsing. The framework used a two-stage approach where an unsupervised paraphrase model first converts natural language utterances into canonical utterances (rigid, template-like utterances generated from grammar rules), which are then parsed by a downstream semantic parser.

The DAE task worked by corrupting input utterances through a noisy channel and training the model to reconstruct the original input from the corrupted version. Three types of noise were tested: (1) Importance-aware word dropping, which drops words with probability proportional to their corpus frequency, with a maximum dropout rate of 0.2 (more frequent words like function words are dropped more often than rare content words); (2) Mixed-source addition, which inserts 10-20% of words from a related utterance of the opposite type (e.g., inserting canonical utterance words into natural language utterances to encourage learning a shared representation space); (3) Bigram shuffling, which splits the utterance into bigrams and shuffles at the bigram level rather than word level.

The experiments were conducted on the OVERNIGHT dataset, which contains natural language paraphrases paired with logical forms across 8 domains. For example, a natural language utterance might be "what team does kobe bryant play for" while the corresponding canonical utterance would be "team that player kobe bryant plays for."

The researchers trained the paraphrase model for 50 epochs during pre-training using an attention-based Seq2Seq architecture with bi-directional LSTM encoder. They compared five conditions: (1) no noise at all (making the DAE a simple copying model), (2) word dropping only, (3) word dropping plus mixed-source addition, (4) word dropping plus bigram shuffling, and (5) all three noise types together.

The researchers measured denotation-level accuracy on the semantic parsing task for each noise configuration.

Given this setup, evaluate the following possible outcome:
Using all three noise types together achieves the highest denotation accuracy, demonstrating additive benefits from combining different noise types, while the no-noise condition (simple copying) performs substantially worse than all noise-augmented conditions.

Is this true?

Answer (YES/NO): YES